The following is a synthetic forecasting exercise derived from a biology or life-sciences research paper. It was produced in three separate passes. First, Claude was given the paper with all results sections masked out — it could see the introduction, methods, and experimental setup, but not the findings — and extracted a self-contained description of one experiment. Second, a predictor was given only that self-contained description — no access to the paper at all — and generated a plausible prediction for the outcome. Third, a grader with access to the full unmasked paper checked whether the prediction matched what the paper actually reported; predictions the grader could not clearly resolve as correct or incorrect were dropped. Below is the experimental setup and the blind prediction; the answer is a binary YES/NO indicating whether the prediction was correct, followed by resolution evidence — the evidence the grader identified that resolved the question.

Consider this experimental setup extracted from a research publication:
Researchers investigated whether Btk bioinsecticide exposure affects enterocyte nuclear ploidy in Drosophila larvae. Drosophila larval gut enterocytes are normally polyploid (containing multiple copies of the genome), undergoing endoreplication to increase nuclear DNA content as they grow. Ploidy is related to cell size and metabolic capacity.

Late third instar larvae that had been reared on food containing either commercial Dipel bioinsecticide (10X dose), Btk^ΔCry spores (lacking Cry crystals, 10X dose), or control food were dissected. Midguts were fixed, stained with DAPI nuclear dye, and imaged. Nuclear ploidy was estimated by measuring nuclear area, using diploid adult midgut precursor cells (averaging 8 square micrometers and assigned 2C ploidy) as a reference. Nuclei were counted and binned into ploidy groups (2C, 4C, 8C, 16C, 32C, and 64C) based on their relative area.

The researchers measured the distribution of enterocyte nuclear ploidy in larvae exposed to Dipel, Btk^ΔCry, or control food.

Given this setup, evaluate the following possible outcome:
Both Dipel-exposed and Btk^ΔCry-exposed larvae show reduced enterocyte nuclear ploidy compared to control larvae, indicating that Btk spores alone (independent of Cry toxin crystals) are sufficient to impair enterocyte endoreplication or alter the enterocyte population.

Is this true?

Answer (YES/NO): NO